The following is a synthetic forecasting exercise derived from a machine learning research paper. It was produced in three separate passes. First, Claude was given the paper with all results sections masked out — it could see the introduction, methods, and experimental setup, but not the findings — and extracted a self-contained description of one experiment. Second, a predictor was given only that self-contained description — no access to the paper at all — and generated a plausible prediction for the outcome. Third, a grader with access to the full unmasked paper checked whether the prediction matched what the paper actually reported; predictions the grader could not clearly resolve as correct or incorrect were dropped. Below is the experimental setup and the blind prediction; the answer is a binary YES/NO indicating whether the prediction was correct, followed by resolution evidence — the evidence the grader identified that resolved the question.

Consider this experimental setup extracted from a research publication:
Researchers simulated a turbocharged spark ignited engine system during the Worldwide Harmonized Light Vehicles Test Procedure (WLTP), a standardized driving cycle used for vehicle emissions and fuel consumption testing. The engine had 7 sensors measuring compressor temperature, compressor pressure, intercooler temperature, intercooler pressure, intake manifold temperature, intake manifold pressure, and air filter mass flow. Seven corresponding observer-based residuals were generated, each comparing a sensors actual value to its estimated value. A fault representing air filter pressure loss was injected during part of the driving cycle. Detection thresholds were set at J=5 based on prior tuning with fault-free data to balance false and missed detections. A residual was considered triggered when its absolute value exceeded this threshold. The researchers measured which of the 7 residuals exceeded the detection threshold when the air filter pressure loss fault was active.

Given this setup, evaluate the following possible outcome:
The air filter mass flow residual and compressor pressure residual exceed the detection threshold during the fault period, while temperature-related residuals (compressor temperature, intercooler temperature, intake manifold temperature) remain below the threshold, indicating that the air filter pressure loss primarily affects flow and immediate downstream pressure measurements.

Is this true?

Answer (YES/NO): NO